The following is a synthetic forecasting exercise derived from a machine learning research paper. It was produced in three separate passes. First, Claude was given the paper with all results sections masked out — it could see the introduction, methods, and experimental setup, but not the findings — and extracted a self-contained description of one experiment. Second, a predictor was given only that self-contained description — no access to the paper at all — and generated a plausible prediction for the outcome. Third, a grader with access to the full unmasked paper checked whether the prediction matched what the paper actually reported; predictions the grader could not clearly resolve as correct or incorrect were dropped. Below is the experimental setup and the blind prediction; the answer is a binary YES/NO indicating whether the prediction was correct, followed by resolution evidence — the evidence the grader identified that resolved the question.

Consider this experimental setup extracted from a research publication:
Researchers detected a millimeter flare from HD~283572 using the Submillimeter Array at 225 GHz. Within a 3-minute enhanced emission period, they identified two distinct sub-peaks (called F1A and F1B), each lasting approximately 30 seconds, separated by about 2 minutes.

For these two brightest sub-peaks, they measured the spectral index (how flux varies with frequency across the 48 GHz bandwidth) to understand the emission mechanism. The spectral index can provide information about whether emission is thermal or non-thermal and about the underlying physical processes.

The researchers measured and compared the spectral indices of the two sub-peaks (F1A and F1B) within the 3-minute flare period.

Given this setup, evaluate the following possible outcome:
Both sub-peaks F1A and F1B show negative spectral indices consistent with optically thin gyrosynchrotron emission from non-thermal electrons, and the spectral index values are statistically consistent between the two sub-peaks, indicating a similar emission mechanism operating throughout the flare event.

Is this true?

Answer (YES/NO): YES